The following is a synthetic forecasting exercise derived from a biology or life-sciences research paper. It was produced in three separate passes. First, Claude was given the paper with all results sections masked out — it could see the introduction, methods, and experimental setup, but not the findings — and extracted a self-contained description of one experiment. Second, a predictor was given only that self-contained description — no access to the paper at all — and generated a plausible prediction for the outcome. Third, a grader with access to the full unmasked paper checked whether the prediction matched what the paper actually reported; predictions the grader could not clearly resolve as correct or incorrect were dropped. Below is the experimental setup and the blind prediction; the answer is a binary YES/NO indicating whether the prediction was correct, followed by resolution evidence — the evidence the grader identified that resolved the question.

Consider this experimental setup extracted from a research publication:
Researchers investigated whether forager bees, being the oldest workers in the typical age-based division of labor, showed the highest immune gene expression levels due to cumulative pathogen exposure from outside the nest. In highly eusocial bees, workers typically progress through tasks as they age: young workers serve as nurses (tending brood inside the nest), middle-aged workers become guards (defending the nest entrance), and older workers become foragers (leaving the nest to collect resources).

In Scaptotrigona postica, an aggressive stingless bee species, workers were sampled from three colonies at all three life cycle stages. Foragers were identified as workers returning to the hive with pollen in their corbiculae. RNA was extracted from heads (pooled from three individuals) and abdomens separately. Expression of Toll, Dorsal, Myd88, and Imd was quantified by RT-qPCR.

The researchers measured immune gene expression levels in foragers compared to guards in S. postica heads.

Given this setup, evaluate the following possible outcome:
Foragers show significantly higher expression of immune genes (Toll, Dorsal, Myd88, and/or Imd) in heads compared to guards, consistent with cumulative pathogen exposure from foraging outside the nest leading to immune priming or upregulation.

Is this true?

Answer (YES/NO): NO